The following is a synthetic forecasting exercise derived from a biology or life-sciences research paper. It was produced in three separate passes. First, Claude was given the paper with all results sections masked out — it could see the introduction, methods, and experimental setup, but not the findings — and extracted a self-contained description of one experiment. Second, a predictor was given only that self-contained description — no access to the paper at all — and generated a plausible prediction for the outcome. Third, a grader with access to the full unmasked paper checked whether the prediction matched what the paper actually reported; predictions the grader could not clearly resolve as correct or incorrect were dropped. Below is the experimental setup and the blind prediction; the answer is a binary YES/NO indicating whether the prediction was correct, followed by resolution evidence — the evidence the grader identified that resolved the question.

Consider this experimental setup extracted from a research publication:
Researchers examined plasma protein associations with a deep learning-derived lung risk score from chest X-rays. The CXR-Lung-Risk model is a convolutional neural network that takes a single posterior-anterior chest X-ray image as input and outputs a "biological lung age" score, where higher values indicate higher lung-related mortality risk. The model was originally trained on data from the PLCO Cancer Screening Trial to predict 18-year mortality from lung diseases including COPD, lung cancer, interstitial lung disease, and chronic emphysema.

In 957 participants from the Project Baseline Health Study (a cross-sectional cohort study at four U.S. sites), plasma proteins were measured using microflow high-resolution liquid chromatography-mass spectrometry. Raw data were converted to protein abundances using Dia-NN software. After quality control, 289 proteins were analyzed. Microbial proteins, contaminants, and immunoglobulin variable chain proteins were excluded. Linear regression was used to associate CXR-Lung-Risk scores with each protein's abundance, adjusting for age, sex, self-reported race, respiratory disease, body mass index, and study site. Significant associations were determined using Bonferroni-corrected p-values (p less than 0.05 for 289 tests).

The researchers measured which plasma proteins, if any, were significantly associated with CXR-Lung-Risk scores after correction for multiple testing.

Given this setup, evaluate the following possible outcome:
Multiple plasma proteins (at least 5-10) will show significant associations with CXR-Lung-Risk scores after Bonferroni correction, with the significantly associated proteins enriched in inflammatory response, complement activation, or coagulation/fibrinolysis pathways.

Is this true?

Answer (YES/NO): NO